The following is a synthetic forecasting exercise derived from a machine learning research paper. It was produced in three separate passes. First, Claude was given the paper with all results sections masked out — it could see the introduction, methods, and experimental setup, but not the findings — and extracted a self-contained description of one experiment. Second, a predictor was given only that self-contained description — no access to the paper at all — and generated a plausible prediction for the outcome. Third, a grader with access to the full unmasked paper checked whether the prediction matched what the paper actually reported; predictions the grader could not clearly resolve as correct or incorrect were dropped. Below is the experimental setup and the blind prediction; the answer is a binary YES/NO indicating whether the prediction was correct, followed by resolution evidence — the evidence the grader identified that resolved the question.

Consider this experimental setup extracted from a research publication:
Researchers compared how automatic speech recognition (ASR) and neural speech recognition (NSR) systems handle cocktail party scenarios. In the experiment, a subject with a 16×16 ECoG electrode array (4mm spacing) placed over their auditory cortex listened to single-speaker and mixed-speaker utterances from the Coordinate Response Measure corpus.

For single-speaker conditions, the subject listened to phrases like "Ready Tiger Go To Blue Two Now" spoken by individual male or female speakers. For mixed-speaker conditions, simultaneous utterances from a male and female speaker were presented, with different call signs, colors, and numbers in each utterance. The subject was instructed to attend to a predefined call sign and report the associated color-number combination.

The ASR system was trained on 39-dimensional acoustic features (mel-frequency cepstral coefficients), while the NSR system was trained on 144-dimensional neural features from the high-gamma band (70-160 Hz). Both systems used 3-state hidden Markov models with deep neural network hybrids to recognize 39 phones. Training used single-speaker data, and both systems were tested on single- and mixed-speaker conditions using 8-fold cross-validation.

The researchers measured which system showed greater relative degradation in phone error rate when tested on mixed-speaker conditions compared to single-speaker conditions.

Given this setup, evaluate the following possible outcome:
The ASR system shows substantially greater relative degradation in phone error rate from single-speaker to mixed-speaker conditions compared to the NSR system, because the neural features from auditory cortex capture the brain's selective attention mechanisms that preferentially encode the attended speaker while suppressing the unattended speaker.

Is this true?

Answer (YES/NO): YES